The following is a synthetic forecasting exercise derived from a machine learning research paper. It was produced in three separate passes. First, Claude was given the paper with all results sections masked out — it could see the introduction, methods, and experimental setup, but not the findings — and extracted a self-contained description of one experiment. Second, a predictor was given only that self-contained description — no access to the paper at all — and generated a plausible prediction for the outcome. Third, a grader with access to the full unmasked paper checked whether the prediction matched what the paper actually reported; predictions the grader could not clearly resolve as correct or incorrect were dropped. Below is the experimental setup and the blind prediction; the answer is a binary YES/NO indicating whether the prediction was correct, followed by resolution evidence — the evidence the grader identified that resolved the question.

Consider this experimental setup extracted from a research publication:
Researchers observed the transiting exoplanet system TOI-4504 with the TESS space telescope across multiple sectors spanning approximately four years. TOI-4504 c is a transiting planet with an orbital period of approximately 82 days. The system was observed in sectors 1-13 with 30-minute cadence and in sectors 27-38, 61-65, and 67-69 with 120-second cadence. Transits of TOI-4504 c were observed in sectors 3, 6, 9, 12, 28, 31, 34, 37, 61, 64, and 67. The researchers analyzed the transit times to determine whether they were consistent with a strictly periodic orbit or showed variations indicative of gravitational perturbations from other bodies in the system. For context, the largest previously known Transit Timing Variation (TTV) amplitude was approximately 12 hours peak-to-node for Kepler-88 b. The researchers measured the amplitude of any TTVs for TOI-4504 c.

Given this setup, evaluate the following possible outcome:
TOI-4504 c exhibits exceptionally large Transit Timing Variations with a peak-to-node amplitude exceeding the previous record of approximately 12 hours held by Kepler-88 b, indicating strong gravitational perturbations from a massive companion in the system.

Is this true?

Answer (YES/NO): YES